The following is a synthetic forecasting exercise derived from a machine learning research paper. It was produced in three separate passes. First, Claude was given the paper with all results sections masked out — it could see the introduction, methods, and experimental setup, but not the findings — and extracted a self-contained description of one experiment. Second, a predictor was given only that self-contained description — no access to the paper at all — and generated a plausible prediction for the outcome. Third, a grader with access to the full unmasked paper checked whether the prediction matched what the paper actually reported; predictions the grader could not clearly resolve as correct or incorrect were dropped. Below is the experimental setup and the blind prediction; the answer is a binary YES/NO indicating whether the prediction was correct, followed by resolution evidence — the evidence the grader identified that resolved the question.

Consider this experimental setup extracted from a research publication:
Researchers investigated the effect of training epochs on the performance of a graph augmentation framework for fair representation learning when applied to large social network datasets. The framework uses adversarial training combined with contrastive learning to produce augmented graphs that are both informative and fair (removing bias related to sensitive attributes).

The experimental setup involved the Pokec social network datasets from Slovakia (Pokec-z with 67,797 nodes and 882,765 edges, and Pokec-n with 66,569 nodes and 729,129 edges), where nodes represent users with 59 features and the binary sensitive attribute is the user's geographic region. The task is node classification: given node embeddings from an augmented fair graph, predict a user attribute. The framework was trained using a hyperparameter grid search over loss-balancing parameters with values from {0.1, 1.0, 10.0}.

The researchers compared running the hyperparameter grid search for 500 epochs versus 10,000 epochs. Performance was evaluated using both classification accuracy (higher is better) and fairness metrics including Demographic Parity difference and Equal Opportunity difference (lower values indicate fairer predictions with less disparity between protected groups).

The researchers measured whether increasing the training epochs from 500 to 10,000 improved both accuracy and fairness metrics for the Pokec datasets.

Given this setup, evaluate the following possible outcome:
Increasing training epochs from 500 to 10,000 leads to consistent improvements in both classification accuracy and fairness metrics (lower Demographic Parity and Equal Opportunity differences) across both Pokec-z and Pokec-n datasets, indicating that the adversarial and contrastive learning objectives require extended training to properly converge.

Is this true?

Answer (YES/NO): YES